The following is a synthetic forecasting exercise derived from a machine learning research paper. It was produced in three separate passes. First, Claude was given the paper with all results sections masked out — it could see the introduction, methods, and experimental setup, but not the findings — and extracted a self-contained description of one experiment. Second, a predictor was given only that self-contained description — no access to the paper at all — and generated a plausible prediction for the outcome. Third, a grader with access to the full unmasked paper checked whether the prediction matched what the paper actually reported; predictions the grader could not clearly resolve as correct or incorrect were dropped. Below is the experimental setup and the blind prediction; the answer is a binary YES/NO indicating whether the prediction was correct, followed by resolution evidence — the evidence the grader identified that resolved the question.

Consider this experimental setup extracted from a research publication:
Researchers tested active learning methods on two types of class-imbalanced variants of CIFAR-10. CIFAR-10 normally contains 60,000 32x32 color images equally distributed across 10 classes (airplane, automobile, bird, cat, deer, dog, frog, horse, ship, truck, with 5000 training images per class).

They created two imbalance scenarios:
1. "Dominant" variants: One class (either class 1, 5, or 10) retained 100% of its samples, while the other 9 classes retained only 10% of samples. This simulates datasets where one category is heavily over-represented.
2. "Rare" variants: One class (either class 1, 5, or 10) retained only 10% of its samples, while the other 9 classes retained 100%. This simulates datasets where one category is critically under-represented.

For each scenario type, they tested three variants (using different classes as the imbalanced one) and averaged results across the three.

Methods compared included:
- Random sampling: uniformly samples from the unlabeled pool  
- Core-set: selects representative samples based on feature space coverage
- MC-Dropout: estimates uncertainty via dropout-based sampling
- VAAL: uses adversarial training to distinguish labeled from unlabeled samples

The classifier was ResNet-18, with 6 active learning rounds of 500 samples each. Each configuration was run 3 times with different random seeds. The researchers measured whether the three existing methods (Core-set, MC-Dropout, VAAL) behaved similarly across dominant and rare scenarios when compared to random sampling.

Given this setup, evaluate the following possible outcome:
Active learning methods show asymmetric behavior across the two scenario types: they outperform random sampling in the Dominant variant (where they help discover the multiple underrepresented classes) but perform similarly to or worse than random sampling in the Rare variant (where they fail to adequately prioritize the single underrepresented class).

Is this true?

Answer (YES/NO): NO